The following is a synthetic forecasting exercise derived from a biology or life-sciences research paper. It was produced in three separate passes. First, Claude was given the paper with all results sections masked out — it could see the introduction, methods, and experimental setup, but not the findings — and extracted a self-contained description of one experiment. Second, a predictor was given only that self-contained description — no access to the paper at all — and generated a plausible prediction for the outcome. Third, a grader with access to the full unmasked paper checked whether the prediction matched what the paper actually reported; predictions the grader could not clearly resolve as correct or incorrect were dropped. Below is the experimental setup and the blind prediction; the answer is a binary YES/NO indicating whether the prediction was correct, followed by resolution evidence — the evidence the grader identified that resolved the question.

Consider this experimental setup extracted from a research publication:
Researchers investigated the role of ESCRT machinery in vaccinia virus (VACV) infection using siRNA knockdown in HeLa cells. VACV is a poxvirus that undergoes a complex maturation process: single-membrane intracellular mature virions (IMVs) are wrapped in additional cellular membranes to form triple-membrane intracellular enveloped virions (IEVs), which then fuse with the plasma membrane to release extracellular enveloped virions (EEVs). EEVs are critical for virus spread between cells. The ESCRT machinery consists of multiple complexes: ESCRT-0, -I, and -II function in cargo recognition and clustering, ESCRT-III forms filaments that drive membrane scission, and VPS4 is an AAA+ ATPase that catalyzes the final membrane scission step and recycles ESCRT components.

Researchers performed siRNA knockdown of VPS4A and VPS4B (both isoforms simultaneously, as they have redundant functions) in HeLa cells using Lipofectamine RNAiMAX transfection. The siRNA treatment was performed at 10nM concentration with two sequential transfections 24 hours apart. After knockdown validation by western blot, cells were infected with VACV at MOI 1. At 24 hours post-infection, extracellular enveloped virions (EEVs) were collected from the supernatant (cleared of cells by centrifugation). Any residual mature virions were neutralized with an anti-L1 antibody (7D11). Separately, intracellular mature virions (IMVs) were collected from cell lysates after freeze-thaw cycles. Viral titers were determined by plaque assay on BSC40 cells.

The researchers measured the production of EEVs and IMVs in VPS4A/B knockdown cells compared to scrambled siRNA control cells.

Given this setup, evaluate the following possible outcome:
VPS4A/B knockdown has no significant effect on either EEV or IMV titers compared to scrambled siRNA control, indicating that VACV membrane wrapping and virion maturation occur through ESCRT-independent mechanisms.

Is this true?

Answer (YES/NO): NO